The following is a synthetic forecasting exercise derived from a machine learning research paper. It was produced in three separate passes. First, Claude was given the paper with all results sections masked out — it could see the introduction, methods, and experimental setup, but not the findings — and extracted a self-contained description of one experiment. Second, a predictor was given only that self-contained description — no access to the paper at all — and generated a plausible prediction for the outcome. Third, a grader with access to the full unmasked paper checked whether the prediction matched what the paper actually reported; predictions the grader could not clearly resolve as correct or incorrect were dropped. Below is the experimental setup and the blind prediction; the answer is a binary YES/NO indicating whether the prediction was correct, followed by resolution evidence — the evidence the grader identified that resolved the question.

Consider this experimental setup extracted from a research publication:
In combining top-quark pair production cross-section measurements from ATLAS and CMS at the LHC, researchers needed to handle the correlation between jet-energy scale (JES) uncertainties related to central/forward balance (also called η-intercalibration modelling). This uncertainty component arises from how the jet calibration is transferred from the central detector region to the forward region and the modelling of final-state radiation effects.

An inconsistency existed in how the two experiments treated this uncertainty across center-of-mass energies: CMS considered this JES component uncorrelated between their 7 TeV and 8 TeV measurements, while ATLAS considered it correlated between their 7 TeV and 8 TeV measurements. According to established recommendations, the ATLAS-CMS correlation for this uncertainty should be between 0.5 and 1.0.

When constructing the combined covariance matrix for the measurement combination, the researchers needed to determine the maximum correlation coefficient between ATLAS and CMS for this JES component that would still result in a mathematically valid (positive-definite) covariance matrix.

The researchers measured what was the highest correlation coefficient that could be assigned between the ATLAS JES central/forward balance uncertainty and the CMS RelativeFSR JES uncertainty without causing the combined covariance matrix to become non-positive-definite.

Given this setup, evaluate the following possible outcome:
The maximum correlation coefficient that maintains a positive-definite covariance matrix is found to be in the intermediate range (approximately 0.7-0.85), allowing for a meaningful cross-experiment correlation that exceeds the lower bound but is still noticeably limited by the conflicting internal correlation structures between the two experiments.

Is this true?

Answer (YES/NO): YES